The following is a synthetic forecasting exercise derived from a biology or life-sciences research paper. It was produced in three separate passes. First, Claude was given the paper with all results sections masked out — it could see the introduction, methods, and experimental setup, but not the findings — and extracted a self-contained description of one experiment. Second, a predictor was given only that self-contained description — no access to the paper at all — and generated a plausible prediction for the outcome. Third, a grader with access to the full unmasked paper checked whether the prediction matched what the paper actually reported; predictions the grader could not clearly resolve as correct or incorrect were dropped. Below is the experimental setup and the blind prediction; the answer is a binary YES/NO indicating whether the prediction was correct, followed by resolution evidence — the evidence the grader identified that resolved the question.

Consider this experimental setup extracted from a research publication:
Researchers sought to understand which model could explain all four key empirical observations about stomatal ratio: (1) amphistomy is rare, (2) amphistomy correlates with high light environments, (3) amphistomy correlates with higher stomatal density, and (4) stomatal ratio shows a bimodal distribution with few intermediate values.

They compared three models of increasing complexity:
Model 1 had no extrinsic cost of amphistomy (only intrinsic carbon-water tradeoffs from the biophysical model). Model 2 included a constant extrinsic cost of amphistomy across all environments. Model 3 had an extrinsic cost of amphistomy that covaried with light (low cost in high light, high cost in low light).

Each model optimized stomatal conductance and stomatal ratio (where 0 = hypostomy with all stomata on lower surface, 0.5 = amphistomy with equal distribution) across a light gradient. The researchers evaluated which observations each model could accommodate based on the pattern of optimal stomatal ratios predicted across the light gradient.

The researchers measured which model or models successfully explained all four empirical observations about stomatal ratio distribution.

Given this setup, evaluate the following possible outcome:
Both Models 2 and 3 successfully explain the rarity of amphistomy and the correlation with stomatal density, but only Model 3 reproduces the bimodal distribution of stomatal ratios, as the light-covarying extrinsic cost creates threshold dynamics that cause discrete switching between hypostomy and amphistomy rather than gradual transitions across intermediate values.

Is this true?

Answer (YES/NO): YES